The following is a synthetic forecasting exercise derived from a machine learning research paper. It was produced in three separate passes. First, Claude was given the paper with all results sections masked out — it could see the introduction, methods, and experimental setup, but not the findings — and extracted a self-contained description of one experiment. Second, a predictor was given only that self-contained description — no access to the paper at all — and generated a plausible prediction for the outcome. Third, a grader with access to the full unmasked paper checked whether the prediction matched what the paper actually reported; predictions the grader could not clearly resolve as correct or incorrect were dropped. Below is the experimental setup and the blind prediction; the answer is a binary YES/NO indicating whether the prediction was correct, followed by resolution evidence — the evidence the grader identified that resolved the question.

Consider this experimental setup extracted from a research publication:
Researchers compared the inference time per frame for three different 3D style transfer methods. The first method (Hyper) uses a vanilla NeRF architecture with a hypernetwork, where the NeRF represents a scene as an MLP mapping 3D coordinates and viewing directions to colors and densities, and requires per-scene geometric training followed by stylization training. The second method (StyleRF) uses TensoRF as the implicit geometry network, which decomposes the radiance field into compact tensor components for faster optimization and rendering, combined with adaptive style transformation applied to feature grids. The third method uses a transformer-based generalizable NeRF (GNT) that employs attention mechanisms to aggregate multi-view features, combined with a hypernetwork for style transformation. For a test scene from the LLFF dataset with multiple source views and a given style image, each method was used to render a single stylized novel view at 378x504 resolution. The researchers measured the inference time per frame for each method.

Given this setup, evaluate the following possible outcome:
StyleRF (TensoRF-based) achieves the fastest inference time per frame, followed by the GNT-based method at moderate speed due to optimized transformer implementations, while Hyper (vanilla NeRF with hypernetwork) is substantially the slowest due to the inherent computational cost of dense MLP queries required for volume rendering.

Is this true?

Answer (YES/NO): YES